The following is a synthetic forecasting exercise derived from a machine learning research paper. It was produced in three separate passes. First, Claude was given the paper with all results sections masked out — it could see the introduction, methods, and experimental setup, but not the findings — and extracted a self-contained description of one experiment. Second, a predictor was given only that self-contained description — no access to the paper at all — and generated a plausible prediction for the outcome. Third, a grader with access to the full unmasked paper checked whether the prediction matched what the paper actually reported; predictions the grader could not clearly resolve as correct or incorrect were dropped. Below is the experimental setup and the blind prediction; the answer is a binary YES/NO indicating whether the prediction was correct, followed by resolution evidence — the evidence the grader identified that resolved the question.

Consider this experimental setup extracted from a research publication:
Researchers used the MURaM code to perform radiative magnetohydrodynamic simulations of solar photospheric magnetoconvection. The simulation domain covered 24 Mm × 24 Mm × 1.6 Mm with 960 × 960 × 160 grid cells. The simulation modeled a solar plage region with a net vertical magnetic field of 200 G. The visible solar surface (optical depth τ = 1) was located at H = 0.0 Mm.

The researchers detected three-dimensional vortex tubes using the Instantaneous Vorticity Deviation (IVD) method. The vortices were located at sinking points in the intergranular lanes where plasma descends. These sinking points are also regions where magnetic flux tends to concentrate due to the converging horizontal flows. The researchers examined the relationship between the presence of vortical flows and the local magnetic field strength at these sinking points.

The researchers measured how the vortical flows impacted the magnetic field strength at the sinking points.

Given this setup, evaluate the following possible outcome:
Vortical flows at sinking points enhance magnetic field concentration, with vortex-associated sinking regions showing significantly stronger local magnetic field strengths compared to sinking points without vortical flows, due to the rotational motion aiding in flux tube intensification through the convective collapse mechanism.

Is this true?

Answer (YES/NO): NO